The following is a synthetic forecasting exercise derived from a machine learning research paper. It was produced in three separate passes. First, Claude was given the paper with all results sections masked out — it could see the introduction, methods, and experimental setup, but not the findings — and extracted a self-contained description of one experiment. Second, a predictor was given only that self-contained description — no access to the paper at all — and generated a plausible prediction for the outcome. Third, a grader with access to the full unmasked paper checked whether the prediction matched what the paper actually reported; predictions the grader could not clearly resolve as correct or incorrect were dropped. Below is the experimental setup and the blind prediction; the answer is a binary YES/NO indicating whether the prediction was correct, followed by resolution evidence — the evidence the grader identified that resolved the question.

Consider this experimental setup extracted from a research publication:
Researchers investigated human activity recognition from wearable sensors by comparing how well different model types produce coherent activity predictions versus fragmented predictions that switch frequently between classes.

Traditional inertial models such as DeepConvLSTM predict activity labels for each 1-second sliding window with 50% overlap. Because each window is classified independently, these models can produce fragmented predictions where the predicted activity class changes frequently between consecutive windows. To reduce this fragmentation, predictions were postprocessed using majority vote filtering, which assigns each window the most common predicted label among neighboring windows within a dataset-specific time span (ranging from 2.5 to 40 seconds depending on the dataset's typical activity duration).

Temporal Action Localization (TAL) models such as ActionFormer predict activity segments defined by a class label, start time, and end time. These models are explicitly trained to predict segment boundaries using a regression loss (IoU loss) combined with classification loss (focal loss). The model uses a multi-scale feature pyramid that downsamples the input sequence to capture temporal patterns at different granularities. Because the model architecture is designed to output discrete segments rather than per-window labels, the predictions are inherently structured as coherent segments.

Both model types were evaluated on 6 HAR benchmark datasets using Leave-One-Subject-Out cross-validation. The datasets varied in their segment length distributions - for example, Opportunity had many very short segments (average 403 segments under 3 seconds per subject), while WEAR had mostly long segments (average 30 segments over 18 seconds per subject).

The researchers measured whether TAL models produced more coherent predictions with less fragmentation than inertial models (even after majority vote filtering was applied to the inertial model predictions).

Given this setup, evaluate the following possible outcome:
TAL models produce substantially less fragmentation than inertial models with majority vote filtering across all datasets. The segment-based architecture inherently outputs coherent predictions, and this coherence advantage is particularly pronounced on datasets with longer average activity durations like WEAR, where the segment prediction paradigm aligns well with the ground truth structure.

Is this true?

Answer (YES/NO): NO